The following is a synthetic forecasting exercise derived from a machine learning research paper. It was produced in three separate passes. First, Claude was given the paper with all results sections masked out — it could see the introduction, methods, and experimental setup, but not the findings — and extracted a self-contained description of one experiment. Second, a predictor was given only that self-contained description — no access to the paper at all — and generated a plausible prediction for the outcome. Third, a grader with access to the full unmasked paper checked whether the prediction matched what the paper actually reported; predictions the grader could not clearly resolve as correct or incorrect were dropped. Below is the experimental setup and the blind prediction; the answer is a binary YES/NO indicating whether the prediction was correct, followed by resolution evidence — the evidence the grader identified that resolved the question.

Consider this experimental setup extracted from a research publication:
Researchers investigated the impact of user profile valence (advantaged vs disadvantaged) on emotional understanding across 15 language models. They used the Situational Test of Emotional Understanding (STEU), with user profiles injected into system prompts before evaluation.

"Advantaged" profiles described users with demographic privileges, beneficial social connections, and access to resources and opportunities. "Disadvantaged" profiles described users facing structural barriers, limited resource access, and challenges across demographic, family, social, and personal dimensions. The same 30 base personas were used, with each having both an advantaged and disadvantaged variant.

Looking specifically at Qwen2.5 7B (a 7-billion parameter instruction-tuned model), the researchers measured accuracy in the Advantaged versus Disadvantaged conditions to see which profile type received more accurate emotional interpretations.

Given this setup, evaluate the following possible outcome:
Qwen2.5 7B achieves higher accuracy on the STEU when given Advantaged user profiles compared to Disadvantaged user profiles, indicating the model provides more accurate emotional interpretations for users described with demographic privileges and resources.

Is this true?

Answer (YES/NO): NO